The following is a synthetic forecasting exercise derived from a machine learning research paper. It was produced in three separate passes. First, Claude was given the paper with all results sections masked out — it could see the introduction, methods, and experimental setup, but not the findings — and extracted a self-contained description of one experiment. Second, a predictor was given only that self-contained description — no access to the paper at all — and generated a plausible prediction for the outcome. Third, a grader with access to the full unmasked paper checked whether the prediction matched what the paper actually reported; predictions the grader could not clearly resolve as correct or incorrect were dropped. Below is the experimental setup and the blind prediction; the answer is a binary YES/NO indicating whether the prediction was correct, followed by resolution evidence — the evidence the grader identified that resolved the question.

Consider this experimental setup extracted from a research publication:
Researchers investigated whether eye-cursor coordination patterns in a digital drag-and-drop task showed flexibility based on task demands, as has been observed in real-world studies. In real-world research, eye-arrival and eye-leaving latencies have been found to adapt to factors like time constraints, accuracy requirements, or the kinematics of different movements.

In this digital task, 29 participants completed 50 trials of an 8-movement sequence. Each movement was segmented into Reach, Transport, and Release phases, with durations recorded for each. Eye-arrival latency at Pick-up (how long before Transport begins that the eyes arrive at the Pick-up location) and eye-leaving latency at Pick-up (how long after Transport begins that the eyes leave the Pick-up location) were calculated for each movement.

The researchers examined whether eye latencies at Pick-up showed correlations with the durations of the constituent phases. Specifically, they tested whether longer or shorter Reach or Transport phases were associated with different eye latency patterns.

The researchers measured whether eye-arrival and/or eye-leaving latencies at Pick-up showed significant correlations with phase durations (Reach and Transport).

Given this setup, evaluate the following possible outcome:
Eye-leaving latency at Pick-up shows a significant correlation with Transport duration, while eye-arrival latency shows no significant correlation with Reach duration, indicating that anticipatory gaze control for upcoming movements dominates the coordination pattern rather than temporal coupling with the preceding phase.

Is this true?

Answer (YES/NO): NO